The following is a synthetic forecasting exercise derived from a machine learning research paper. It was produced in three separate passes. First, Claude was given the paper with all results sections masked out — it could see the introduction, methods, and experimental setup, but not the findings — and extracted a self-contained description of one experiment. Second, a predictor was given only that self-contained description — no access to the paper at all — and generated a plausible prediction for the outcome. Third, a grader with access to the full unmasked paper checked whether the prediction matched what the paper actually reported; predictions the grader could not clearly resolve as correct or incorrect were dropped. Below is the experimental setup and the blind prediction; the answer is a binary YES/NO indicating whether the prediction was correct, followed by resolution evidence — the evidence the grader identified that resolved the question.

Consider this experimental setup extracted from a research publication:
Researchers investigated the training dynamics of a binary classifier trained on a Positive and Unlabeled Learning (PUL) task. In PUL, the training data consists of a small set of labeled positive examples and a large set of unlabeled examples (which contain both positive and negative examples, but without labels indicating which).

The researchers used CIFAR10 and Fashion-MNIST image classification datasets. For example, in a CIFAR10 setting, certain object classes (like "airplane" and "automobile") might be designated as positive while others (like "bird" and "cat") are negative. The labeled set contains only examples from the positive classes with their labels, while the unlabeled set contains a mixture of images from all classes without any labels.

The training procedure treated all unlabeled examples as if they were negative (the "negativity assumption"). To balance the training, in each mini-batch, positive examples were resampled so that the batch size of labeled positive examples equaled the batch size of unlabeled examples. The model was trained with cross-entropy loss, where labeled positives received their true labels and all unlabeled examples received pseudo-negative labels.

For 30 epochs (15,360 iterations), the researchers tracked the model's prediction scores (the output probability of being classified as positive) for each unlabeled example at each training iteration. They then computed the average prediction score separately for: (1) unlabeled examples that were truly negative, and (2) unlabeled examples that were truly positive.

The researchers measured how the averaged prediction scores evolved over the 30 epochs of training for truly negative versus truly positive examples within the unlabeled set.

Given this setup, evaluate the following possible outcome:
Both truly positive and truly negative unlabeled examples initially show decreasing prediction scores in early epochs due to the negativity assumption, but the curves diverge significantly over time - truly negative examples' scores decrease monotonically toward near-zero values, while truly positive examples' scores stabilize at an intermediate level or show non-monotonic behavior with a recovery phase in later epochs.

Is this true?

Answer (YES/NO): NO